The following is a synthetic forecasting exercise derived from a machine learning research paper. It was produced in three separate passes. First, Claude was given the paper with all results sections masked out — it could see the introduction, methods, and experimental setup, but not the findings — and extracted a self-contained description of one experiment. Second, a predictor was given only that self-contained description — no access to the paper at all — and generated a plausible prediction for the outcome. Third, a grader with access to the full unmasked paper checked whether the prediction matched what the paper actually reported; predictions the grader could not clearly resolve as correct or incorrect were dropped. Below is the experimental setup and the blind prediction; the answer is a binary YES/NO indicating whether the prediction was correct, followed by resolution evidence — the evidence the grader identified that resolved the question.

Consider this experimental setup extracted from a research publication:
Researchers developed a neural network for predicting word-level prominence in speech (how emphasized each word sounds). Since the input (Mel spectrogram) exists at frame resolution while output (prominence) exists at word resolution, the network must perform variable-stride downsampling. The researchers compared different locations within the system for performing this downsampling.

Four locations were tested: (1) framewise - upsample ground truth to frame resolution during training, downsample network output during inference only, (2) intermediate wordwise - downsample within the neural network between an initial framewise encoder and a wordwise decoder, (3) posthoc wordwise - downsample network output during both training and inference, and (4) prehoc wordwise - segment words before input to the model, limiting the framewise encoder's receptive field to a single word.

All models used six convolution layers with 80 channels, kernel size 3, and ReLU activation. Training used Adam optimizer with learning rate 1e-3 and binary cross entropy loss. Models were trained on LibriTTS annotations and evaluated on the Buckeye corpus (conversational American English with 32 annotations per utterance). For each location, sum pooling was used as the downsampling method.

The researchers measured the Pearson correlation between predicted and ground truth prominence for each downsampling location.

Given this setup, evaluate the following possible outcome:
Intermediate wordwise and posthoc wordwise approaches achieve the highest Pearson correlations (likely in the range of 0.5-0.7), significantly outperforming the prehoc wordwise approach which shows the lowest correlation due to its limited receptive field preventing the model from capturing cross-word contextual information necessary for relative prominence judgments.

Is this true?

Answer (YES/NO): NO